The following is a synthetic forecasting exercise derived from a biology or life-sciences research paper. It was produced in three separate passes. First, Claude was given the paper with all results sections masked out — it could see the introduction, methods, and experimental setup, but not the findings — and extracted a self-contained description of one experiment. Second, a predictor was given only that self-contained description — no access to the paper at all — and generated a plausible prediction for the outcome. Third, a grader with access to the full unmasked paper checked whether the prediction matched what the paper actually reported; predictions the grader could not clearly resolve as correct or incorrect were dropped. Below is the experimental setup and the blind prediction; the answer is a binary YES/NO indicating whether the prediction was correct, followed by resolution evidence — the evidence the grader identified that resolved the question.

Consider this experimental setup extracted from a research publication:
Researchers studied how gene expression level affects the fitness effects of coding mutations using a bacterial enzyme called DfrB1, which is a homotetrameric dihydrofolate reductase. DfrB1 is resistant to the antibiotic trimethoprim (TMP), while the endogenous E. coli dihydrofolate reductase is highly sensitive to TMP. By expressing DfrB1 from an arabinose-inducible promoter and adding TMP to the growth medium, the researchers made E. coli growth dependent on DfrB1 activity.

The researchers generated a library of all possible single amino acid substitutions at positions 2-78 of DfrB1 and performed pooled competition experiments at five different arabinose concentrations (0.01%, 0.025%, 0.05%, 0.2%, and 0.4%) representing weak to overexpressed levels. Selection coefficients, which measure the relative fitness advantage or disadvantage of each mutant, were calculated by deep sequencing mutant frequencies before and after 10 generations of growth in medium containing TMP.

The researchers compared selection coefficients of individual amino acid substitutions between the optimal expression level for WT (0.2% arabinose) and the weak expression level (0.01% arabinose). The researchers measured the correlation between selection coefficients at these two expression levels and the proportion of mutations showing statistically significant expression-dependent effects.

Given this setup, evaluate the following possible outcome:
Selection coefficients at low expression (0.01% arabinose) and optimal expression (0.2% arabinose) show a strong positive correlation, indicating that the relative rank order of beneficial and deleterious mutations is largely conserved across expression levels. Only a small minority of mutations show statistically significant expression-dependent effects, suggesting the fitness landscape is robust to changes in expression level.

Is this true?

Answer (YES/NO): NO